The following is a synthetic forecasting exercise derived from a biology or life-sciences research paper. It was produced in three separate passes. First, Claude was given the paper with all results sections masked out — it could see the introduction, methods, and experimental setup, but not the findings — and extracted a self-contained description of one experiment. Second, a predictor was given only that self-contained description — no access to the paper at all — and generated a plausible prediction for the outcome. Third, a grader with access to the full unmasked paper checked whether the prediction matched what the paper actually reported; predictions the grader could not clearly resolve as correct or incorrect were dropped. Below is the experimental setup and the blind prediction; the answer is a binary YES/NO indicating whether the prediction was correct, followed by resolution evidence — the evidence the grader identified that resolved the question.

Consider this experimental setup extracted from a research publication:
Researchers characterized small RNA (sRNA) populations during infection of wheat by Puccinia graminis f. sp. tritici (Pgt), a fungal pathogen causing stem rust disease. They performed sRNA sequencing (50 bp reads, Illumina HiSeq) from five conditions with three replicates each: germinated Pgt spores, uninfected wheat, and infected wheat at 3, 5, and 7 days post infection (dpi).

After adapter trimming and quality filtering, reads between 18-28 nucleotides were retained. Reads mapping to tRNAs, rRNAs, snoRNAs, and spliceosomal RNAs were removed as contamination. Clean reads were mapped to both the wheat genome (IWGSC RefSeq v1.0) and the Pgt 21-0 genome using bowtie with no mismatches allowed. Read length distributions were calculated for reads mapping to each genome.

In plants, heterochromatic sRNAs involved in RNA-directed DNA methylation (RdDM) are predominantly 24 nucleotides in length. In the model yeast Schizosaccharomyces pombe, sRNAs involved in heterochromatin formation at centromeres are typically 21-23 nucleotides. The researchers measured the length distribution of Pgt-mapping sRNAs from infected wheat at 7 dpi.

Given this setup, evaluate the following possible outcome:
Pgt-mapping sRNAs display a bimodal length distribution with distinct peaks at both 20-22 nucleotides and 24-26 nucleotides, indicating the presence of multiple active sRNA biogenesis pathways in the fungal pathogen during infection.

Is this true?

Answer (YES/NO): NO